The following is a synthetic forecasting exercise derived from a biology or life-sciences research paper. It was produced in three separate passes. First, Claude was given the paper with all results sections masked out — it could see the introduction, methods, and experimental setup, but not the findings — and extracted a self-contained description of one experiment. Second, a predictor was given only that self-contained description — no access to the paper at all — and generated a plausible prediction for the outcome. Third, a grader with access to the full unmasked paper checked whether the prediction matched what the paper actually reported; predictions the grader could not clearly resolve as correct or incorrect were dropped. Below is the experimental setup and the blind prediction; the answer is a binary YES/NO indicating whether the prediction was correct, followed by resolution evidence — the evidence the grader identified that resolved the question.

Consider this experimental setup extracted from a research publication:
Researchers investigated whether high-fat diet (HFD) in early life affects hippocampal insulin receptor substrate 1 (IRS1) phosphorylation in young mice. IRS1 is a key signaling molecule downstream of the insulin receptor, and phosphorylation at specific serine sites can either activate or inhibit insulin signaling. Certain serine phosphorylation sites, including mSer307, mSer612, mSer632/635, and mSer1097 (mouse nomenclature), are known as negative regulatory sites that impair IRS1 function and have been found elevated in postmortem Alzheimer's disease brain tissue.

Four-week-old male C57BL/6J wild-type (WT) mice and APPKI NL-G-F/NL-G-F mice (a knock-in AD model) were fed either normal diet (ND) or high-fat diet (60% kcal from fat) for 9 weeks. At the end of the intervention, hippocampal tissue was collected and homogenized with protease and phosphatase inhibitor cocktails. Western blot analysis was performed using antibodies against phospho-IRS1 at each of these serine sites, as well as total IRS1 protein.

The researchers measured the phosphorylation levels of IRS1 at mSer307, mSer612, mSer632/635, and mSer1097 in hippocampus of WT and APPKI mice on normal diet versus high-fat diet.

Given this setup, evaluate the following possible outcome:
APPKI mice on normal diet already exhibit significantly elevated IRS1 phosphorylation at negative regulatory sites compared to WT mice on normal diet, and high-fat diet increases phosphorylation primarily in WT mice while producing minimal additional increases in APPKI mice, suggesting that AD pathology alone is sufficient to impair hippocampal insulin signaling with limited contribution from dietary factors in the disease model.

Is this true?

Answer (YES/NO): NO